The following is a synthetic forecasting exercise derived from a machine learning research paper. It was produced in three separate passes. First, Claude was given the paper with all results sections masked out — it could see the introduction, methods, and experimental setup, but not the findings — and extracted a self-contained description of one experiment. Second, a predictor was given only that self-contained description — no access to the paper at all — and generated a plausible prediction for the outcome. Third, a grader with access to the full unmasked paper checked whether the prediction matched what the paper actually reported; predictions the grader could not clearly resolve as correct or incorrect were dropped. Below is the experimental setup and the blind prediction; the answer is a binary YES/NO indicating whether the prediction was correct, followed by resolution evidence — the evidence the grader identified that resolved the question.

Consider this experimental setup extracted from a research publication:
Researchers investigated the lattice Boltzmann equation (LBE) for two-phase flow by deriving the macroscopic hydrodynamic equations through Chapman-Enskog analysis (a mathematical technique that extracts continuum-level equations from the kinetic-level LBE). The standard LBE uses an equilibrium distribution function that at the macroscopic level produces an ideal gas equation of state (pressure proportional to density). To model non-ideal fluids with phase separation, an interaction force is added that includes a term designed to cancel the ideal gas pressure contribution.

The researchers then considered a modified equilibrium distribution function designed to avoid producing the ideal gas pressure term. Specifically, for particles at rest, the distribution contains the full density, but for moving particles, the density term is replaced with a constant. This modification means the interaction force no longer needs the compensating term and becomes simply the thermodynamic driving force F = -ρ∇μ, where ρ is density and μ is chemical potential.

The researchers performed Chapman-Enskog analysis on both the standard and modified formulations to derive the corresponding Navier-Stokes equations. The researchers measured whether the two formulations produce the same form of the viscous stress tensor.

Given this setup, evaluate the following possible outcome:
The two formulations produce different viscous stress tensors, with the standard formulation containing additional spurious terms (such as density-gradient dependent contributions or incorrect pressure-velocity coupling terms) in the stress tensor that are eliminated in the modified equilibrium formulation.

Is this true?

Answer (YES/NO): NO